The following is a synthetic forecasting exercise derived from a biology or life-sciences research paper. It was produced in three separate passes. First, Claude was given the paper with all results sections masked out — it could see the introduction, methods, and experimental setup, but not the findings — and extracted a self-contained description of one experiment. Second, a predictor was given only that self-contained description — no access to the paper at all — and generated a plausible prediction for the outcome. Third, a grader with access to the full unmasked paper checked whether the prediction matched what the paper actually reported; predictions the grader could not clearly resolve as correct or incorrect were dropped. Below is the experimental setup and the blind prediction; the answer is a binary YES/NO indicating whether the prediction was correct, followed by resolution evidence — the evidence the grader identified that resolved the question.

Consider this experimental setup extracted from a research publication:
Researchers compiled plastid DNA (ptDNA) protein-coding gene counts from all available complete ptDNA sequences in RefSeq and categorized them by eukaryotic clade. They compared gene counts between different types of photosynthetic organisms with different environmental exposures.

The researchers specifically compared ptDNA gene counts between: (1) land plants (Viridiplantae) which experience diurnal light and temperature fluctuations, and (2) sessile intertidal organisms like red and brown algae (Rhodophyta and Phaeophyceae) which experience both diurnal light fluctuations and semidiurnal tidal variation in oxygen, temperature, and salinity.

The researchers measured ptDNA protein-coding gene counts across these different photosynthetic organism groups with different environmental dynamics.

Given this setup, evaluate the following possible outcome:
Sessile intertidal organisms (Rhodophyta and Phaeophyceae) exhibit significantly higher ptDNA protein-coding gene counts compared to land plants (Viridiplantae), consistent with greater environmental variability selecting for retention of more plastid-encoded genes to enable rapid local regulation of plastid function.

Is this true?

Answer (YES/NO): YES